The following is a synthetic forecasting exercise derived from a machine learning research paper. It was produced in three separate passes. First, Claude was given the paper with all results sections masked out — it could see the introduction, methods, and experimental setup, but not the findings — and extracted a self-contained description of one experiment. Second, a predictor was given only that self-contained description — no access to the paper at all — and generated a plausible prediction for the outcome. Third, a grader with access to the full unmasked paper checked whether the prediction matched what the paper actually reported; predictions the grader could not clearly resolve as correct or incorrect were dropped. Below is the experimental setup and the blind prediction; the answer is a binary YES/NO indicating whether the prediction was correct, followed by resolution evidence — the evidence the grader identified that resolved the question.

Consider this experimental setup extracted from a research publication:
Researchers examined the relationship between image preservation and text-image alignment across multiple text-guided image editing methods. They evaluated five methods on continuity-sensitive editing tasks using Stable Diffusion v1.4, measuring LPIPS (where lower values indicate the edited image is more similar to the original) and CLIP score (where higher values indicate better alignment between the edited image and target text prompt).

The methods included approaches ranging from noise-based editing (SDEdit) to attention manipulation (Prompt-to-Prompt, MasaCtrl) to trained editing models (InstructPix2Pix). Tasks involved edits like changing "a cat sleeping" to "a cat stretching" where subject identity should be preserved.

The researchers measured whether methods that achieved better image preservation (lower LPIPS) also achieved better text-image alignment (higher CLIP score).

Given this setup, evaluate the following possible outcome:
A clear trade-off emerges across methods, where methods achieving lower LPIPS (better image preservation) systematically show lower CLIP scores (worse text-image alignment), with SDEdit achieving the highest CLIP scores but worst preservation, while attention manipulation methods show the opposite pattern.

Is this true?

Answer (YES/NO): NO